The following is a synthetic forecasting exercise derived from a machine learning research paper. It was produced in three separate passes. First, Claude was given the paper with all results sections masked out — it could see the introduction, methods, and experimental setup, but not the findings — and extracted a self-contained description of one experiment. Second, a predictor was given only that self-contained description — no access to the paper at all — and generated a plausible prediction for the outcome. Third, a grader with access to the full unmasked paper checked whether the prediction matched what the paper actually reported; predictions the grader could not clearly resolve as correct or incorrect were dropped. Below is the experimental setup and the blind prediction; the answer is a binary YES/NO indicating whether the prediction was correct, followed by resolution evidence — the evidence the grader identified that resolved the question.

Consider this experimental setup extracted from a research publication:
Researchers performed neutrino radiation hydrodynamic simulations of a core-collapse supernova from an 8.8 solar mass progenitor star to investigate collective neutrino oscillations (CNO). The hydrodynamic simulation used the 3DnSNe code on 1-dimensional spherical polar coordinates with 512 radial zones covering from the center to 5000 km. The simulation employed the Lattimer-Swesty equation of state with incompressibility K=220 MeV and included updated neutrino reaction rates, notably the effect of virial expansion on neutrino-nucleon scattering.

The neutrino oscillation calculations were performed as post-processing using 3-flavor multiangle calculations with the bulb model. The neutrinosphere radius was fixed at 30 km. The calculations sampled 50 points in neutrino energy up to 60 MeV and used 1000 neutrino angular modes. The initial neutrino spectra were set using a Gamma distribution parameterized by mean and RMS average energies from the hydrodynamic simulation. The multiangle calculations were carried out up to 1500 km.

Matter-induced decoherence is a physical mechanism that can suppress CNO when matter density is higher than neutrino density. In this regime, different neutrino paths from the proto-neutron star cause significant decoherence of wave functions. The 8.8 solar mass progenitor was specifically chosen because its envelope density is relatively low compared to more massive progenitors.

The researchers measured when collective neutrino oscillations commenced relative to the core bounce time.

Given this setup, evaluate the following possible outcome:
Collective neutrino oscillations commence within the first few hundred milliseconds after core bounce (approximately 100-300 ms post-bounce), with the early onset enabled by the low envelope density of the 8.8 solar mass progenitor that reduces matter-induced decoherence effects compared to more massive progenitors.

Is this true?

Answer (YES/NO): NO